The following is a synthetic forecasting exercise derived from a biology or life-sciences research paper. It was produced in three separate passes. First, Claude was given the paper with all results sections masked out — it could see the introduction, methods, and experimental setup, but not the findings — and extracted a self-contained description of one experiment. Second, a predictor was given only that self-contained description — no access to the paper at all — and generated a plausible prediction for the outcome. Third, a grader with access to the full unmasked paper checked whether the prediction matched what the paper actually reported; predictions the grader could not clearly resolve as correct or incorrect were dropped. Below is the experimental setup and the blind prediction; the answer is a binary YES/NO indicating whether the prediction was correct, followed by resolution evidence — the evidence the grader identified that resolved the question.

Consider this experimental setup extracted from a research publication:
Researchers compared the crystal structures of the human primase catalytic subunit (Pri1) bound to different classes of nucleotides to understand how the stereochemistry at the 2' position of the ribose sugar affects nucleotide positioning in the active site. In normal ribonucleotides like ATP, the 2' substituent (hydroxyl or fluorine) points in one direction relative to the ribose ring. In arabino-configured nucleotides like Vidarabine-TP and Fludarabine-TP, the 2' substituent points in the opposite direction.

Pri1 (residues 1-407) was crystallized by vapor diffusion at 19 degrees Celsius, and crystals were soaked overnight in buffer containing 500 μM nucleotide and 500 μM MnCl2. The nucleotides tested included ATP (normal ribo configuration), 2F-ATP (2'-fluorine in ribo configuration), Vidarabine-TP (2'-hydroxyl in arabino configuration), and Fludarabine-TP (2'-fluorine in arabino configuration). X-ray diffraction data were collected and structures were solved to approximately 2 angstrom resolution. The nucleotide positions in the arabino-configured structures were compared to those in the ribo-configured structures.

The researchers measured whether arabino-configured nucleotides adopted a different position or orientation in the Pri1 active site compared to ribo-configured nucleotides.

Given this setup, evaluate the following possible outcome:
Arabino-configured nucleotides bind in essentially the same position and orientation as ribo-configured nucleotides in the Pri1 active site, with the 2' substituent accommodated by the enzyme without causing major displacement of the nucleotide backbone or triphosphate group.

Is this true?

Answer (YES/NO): YES